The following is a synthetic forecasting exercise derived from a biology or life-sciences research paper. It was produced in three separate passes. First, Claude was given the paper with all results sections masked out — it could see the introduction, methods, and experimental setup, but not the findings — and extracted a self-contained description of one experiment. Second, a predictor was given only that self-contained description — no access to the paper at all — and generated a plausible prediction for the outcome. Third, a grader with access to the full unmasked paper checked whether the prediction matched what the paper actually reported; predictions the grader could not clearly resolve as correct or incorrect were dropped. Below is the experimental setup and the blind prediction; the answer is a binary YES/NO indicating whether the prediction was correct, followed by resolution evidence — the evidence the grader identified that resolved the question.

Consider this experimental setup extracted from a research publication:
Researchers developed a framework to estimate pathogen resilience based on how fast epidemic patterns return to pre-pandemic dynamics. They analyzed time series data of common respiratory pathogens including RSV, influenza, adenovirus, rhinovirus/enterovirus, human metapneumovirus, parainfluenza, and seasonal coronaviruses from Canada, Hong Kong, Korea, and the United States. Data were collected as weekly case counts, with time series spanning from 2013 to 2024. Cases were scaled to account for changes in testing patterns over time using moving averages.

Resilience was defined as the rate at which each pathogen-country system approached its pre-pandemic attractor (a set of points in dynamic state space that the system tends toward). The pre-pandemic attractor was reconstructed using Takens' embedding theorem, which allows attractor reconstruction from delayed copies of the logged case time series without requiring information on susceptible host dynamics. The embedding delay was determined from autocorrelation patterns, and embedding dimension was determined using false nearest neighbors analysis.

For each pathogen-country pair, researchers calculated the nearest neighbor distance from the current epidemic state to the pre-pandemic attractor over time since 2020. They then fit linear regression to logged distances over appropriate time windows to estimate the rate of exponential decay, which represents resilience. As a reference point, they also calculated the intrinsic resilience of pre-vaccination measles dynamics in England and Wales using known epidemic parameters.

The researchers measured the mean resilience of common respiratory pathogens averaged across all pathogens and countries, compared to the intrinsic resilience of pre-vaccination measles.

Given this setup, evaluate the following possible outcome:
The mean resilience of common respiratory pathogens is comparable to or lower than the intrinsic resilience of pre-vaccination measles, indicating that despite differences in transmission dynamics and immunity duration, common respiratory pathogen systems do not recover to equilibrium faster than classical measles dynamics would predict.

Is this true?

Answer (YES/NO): NO